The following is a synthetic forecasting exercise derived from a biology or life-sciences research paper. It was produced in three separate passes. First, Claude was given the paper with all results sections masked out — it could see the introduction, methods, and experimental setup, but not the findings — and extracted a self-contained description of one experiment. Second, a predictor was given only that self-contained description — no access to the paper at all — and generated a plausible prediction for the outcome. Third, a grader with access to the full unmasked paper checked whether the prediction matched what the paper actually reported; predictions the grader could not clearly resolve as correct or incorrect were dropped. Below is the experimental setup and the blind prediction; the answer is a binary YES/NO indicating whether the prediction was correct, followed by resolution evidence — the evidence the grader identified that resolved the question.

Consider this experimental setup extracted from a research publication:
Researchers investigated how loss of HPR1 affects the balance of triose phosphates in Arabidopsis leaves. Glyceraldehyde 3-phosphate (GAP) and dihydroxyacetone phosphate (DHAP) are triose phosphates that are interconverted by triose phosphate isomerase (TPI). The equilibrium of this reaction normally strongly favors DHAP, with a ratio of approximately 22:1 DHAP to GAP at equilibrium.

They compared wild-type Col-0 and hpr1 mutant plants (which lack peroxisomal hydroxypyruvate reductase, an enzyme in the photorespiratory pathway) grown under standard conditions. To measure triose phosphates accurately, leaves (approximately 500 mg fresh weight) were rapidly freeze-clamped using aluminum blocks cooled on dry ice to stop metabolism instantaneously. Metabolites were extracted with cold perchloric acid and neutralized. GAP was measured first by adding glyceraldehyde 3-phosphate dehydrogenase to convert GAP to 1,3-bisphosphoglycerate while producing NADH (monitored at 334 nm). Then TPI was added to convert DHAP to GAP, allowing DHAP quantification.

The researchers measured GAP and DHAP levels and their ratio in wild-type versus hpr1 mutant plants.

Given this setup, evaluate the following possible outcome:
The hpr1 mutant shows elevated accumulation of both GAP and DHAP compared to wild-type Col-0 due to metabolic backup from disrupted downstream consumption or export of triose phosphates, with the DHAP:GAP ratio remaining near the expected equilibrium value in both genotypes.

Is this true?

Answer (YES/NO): NO